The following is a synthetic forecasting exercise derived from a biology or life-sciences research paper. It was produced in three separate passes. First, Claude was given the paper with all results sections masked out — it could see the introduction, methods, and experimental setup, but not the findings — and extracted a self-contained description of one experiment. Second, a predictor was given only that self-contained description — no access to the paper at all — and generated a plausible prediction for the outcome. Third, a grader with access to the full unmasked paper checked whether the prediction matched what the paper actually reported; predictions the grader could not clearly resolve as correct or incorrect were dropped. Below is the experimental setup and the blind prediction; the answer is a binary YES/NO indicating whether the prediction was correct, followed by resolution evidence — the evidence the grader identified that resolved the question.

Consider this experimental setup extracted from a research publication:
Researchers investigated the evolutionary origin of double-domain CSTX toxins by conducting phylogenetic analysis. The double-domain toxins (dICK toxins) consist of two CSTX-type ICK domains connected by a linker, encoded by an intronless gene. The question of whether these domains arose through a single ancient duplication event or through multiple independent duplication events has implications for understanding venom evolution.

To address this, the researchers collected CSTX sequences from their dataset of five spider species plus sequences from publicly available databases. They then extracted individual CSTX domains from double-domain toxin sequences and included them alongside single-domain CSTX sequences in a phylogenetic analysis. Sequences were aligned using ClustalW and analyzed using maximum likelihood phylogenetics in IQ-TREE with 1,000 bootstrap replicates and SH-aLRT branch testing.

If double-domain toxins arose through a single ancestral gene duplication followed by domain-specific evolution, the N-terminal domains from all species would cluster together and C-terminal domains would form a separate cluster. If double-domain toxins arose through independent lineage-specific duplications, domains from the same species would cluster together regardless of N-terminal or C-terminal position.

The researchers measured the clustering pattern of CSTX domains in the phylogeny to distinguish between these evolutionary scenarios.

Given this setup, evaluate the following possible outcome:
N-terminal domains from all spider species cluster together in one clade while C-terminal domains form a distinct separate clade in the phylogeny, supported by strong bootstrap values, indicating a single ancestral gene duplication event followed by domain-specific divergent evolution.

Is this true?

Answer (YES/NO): NO